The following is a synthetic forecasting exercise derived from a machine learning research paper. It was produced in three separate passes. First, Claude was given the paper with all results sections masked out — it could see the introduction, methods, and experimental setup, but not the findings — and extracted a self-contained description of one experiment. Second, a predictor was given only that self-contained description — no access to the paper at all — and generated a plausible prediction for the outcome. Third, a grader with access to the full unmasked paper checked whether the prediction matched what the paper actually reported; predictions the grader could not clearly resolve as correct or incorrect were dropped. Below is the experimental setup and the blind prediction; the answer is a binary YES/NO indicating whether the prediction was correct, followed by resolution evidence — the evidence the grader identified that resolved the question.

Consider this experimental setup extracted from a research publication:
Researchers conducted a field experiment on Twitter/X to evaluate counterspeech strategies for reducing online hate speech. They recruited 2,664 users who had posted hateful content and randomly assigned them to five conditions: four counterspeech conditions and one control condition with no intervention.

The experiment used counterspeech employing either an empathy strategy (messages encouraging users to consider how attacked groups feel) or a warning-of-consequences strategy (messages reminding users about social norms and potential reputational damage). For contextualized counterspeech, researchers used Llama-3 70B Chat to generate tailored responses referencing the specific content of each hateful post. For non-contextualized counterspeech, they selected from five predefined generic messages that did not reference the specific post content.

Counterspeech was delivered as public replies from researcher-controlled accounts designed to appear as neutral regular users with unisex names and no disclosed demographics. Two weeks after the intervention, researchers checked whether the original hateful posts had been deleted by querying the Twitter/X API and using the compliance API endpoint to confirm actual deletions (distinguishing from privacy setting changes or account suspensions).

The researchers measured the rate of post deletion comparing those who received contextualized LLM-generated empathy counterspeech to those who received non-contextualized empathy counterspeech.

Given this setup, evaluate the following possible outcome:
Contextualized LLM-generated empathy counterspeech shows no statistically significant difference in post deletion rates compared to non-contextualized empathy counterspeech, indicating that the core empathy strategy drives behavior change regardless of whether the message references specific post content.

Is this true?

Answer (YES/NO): NO